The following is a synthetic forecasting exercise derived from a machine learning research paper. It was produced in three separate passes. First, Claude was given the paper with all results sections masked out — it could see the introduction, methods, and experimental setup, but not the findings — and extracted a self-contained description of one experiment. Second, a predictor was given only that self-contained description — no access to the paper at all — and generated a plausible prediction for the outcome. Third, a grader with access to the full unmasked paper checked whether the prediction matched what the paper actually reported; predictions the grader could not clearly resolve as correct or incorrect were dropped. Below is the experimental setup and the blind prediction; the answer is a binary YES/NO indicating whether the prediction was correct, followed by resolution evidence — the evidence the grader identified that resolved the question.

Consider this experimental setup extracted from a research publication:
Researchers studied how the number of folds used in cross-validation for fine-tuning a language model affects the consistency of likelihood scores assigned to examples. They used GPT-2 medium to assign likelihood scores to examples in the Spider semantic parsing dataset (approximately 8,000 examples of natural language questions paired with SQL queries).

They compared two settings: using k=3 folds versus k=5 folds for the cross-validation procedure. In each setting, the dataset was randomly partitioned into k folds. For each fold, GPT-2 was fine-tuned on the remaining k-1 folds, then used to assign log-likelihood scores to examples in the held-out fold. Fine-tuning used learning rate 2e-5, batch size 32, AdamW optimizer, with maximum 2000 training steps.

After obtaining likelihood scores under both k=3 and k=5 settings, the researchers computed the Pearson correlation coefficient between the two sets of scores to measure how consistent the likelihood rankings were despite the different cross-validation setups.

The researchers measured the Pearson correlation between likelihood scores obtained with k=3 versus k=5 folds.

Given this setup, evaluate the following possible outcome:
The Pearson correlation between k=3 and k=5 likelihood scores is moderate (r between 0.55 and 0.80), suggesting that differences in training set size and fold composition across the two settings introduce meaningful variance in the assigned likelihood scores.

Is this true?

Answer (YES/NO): NO